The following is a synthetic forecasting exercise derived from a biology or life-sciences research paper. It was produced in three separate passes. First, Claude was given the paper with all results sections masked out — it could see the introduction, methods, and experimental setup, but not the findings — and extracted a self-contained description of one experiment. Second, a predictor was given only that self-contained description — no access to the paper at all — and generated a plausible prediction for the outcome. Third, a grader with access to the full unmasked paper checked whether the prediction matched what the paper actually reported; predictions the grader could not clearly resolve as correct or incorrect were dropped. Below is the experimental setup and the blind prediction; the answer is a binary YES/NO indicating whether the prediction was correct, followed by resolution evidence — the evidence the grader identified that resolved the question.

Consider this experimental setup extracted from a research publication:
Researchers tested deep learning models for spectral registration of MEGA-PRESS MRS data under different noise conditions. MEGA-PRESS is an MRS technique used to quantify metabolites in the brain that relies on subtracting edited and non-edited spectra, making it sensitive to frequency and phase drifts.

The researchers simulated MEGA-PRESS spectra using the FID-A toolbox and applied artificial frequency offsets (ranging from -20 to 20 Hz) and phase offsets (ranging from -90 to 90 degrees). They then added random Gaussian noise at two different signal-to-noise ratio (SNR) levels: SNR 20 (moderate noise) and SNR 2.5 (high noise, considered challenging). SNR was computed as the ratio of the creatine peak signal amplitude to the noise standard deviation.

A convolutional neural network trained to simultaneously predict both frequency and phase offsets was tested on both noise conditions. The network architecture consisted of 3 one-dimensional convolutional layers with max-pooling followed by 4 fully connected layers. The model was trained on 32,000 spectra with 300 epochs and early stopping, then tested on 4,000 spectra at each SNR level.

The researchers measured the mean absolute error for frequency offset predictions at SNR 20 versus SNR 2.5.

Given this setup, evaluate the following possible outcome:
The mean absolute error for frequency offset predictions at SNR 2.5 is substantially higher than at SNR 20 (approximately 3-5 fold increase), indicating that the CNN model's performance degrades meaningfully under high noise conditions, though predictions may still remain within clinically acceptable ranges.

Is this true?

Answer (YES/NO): NO